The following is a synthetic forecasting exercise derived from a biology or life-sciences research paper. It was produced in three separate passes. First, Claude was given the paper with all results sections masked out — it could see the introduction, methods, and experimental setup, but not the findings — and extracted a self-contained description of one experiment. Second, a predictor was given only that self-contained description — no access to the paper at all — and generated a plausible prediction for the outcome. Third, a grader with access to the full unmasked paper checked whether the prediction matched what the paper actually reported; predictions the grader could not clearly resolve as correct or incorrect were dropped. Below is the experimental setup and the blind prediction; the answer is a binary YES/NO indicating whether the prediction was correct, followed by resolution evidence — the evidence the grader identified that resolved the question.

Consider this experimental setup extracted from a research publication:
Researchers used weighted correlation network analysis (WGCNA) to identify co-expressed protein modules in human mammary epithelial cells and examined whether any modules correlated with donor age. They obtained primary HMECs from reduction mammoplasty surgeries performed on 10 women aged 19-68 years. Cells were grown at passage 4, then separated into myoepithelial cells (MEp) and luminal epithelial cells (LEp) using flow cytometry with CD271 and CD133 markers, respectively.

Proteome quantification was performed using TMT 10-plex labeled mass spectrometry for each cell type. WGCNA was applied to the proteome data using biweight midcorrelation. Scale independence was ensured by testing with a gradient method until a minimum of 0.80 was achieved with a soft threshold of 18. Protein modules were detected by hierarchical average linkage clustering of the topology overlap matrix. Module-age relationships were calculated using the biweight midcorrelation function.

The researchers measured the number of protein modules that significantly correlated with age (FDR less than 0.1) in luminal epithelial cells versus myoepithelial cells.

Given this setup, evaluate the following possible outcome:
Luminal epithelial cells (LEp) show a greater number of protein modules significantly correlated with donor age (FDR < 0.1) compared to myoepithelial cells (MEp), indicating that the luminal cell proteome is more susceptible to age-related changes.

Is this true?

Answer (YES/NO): YES